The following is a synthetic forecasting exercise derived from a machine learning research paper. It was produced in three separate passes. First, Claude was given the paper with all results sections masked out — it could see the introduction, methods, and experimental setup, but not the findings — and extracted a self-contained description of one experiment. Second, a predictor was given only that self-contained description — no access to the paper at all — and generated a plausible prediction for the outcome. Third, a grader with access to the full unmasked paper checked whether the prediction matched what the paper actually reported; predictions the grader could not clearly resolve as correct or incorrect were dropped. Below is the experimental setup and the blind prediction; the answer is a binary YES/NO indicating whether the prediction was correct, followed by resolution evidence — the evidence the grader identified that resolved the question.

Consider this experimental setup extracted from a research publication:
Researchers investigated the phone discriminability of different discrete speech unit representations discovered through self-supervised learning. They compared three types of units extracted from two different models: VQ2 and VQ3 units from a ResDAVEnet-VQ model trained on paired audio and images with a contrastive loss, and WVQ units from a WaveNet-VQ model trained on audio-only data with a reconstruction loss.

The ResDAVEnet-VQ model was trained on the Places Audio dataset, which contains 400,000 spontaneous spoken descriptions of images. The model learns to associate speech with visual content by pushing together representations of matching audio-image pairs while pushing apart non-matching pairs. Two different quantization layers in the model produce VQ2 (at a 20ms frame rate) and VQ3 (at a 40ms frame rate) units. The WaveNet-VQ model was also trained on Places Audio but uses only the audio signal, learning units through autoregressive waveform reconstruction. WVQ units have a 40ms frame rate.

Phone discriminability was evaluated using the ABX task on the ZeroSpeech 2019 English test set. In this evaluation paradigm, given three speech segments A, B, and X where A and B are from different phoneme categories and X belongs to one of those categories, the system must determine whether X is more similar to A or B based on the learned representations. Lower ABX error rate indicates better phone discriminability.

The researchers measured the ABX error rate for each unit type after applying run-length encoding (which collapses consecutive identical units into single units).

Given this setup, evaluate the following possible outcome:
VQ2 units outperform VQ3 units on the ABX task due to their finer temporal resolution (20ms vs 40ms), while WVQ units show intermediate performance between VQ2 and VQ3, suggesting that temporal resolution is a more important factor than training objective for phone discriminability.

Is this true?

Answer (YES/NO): NO